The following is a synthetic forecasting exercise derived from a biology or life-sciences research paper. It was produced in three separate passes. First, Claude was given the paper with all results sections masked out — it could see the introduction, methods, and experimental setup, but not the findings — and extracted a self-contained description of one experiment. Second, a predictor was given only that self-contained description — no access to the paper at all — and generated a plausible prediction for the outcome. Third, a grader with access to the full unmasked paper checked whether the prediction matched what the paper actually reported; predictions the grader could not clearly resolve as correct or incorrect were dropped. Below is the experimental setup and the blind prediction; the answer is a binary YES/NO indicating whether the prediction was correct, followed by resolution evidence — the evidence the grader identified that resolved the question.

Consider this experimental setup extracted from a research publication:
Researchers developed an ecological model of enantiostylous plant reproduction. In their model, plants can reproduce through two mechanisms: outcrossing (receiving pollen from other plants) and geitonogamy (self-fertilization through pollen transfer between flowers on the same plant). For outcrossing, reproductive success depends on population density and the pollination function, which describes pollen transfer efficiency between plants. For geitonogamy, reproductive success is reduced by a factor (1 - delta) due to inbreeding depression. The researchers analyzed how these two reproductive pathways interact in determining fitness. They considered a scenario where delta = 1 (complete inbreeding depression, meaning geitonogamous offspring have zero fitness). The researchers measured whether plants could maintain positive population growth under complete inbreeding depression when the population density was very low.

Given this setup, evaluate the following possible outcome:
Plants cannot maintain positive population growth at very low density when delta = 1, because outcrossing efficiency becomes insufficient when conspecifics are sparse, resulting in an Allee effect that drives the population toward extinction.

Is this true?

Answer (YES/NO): YES